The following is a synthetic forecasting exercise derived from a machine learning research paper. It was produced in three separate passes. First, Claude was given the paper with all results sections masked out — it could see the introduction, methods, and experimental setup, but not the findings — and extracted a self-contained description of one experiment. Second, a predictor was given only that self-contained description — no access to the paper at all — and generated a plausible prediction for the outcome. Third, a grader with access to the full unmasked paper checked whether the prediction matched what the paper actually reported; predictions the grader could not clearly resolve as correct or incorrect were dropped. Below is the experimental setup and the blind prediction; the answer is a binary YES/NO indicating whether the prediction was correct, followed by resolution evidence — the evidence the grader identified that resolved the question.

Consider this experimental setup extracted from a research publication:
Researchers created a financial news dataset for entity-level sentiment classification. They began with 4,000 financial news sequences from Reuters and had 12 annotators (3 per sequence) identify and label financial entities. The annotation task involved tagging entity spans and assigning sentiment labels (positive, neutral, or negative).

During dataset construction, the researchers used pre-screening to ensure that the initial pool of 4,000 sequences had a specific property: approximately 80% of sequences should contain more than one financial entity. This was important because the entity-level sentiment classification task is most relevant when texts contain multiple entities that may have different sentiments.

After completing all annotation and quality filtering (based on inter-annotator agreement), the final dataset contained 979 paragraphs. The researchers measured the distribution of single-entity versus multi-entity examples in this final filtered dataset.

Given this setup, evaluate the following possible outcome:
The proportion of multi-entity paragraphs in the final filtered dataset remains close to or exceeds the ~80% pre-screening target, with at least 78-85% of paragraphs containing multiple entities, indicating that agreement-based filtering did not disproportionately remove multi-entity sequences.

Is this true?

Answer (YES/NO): NO